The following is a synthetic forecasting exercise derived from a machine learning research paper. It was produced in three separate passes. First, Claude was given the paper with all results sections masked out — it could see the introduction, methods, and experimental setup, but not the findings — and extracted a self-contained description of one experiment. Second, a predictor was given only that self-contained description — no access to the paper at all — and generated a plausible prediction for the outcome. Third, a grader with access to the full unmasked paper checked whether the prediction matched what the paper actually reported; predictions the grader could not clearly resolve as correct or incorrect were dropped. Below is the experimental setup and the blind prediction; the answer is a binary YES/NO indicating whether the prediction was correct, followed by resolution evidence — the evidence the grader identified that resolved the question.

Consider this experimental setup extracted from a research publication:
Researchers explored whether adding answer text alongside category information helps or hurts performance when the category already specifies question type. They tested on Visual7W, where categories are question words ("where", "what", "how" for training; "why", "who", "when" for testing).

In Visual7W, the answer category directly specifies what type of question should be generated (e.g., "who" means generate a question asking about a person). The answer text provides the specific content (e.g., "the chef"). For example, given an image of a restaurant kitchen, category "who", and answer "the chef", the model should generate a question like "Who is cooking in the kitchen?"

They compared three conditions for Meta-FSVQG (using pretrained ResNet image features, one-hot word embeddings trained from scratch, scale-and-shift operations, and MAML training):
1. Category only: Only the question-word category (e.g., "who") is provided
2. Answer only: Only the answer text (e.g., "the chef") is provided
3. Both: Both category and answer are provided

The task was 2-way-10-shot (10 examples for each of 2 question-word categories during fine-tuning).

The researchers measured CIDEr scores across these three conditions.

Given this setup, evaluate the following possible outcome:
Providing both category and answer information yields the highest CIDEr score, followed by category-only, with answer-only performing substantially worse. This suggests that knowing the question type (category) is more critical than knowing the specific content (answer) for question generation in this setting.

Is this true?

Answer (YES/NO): YES